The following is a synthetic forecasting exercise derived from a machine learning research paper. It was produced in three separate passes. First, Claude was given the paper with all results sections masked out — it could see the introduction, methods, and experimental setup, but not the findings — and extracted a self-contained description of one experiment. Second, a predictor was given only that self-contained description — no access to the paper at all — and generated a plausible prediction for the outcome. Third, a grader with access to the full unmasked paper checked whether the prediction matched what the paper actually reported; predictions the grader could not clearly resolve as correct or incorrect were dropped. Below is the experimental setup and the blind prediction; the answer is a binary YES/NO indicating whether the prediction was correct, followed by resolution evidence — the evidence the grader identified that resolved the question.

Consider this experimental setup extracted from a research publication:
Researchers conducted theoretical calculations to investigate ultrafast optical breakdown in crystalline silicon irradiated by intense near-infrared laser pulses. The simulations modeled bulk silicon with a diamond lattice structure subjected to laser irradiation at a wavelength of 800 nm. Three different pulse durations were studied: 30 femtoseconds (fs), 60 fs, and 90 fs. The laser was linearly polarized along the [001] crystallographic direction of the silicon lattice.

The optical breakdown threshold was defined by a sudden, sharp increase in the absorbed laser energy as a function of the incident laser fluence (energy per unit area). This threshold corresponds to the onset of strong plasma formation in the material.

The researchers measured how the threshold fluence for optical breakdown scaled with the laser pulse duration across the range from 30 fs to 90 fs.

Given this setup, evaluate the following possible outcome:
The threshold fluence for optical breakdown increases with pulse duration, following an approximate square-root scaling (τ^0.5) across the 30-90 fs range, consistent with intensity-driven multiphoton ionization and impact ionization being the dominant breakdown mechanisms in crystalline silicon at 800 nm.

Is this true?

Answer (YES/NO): NO